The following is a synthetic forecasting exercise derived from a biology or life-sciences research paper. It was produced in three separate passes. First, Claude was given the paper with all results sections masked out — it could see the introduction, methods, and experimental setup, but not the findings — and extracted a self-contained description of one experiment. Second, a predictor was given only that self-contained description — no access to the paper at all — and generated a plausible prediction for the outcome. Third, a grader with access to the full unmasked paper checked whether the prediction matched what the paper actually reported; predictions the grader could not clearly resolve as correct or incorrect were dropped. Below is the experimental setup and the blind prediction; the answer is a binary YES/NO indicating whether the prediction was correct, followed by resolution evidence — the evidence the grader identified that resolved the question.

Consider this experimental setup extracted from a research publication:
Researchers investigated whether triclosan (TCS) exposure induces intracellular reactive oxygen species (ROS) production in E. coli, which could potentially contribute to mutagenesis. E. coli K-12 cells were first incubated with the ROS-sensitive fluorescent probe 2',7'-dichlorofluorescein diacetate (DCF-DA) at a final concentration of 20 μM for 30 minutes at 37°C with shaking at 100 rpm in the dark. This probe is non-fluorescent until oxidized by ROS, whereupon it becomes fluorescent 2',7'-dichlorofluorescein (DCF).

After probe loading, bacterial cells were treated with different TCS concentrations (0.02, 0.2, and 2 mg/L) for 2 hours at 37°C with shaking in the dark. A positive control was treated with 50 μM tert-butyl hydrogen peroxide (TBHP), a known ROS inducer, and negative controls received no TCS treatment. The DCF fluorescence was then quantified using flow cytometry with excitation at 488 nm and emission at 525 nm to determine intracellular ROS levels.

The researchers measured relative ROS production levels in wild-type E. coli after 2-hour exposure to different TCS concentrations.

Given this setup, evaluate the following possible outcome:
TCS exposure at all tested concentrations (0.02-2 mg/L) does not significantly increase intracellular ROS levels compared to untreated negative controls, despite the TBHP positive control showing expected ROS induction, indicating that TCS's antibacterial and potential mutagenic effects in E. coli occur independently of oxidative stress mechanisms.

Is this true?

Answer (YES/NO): NO